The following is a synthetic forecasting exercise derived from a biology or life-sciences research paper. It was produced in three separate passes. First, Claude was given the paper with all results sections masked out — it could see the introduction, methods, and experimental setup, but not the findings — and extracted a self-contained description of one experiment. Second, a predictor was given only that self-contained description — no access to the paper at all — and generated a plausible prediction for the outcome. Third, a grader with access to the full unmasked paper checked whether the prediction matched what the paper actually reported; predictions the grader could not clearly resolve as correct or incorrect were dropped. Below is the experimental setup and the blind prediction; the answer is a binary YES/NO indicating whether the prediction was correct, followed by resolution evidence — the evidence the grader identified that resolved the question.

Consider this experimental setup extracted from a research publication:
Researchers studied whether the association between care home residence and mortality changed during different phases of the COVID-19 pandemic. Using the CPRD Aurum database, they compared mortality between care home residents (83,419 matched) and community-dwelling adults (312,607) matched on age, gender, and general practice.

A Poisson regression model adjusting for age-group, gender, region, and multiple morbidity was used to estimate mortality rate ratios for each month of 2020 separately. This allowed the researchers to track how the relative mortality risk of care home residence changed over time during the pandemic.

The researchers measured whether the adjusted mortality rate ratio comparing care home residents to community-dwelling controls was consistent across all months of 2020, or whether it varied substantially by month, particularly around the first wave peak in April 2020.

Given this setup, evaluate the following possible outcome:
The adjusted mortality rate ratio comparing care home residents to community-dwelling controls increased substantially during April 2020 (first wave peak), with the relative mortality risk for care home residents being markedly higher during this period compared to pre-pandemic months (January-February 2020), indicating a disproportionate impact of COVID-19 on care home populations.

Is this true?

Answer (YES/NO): YES